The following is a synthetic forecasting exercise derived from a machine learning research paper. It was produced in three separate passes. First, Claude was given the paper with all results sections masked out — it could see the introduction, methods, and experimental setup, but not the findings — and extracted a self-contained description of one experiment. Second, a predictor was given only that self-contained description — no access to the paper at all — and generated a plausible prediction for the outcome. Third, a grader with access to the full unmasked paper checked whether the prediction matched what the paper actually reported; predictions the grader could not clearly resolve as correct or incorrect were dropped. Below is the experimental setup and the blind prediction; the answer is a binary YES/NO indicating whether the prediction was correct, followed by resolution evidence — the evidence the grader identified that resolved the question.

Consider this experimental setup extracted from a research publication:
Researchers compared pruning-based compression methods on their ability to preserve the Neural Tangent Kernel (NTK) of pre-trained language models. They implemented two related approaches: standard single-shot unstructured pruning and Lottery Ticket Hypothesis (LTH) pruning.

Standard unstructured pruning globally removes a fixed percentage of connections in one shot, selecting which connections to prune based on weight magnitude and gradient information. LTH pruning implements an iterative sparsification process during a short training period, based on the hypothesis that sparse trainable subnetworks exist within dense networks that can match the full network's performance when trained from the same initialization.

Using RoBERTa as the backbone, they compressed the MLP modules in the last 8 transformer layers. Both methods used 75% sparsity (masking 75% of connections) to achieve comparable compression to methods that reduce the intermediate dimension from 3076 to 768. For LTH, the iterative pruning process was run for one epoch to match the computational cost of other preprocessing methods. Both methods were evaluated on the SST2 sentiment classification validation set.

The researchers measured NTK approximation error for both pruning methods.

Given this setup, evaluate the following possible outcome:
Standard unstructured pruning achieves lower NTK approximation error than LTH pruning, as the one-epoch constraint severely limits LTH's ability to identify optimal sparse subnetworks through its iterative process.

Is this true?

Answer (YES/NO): NO